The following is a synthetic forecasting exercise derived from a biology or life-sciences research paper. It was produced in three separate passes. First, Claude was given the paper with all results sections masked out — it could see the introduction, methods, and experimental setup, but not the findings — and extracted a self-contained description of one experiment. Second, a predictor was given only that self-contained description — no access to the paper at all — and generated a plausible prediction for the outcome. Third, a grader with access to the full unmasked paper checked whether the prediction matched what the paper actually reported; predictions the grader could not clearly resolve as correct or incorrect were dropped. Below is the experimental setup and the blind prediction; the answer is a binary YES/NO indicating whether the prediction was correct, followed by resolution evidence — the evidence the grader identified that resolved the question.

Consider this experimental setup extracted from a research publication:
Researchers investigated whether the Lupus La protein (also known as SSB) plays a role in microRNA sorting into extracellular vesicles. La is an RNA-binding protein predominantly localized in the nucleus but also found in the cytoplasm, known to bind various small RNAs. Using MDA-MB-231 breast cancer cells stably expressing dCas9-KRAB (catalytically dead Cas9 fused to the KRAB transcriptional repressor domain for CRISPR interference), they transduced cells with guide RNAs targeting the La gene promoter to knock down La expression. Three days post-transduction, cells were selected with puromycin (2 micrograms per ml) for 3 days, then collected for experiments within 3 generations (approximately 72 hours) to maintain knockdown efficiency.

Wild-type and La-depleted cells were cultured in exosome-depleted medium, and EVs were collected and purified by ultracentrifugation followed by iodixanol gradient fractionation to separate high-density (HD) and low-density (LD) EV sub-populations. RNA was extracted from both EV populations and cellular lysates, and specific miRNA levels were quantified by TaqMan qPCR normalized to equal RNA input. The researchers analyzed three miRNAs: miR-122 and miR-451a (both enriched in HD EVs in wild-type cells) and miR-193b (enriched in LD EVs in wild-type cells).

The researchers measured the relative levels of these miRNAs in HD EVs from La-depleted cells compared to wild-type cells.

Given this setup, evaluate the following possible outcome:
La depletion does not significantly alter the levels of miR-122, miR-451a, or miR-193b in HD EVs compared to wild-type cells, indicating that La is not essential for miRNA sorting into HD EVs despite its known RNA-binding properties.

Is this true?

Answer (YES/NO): NO